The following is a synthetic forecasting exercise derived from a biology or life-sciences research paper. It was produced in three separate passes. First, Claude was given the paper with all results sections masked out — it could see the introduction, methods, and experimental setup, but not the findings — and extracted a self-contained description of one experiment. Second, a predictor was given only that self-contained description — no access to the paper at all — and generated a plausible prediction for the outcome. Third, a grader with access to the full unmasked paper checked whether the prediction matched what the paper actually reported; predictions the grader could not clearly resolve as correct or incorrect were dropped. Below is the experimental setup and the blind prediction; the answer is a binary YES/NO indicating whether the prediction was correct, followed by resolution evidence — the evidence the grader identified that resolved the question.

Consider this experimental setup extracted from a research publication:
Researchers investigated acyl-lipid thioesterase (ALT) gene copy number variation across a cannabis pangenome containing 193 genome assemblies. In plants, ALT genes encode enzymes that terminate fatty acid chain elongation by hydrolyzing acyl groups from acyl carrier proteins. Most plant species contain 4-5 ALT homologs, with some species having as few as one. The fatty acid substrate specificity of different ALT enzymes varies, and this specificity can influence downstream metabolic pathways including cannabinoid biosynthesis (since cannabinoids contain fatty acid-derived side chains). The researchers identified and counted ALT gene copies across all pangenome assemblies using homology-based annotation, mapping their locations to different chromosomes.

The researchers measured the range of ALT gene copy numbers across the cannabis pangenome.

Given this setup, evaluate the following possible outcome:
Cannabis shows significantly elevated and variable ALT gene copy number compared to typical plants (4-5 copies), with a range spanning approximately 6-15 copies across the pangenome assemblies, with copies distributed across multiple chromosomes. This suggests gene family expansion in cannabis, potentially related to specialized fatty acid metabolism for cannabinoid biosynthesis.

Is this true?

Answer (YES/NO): NO